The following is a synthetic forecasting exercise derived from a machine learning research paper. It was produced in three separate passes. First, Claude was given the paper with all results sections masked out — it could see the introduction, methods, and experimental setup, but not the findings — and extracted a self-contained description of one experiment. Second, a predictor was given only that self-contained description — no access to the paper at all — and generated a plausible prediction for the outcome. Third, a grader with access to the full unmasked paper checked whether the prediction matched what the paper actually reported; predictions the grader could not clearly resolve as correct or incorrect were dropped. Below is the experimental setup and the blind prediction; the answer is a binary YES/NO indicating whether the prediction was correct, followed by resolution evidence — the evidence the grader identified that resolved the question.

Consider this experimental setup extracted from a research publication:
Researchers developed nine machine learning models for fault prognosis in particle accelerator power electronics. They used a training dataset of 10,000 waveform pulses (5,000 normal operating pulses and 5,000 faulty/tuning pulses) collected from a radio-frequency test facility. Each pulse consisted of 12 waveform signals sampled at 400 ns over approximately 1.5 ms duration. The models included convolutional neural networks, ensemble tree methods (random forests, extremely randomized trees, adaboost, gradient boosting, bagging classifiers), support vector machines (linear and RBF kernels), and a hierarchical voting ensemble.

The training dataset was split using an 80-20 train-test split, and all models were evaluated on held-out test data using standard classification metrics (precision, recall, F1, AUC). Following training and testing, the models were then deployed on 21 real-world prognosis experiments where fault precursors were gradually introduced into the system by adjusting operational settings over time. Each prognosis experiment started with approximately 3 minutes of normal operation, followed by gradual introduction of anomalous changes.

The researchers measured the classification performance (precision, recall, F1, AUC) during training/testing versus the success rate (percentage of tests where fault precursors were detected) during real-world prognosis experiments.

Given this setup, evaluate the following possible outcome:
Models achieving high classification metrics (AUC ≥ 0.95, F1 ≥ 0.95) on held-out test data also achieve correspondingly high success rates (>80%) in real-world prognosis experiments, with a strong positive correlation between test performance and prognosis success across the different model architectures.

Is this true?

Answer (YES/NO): NO